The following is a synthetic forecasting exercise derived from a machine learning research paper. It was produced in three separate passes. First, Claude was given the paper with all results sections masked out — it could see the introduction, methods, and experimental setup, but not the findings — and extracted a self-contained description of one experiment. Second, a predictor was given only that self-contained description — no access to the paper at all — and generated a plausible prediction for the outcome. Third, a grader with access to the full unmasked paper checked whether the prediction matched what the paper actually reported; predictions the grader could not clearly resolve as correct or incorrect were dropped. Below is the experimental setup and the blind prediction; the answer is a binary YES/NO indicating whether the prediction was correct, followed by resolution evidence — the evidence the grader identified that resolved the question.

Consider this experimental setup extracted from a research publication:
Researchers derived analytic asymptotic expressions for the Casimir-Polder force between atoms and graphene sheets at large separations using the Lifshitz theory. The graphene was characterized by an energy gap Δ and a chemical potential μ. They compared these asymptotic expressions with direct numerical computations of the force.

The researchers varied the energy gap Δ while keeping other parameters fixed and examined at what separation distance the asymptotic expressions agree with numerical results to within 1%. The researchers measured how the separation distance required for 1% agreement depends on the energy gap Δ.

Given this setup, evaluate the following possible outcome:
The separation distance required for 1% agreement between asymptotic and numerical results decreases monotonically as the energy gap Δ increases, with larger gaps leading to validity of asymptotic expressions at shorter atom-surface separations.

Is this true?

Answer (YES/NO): NO